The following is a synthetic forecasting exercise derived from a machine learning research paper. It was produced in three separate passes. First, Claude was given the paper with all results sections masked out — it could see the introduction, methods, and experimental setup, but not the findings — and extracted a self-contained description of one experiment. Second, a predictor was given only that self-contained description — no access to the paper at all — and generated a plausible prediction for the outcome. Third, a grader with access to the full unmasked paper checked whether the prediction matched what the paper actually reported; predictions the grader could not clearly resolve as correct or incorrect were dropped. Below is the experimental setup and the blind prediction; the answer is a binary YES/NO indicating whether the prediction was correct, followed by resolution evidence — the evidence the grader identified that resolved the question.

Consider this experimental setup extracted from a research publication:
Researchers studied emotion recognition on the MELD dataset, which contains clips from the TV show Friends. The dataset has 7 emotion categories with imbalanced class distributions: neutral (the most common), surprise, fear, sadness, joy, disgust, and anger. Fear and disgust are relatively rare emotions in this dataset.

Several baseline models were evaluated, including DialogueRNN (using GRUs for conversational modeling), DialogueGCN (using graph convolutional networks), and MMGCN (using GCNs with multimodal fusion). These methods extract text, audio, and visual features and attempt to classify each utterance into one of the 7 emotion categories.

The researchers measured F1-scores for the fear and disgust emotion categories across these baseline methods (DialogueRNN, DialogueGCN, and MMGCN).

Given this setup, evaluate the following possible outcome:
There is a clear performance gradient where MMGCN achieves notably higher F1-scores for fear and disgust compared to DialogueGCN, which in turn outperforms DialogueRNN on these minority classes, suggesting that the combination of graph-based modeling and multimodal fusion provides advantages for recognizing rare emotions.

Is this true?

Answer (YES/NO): NO